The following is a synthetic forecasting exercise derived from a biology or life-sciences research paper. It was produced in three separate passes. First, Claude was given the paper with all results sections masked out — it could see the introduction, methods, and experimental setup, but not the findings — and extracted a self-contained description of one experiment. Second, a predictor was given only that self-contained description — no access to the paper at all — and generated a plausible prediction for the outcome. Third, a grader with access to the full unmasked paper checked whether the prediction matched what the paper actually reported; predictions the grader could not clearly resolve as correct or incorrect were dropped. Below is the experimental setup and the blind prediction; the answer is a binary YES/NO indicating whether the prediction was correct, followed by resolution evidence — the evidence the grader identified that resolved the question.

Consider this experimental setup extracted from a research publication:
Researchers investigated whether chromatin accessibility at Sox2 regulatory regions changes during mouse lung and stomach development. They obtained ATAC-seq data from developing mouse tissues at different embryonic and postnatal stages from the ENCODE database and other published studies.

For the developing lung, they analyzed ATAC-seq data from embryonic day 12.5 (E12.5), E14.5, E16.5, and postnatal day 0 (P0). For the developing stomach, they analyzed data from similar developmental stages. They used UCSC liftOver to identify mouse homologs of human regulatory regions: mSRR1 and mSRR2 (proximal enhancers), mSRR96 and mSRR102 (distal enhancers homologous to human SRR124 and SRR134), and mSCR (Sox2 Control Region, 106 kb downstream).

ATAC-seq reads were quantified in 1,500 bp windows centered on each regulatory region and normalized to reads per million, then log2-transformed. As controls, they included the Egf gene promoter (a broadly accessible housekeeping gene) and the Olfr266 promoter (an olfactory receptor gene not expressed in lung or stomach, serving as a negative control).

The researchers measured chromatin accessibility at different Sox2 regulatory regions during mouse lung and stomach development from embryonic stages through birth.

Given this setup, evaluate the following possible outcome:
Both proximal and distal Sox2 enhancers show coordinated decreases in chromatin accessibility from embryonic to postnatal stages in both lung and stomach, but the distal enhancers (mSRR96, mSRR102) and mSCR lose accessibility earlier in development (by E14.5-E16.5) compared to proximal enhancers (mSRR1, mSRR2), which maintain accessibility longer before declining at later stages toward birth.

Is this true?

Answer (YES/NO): NO